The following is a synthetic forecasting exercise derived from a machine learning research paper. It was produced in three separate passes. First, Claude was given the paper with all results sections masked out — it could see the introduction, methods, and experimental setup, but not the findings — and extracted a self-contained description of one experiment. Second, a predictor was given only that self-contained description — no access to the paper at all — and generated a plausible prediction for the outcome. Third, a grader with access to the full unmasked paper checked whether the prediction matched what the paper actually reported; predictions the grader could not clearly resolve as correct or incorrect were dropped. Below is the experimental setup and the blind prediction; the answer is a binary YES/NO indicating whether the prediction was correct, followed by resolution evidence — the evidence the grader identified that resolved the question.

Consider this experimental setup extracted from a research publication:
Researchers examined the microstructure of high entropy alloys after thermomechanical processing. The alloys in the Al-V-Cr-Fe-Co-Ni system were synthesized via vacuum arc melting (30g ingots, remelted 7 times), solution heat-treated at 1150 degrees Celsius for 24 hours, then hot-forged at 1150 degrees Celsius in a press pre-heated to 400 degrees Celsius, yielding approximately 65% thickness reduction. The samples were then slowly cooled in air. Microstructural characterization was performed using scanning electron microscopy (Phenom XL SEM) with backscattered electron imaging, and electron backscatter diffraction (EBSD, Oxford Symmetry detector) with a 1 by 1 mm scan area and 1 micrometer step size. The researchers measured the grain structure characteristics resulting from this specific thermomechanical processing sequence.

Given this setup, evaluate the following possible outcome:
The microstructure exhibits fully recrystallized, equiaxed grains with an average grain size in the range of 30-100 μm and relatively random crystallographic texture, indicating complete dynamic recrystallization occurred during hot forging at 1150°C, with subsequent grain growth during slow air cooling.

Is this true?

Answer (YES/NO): NO